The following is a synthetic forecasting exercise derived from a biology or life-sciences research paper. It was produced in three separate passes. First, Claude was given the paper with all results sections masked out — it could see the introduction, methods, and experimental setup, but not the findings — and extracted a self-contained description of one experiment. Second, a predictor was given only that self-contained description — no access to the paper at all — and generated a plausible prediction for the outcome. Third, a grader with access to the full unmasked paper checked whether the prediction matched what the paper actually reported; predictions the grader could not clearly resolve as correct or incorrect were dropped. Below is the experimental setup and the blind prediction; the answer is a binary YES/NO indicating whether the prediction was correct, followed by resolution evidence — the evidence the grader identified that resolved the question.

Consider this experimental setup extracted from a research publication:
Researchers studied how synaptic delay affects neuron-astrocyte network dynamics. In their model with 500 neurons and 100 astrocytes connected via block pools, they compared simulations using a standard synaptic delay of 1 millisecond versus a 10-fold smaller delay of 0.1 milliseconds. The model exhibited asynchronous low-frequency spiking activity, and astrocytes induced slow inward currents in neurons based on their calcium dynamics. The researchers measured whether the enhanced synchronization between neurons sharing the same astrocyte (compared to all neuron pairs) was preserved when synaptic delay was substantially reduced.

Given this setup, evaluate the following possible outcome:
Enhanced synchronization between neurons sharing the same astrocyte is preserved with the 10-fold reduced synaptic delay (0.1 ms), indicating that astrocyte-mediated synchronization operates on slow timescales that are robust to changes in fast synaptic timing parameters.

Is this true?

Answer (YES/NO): YES